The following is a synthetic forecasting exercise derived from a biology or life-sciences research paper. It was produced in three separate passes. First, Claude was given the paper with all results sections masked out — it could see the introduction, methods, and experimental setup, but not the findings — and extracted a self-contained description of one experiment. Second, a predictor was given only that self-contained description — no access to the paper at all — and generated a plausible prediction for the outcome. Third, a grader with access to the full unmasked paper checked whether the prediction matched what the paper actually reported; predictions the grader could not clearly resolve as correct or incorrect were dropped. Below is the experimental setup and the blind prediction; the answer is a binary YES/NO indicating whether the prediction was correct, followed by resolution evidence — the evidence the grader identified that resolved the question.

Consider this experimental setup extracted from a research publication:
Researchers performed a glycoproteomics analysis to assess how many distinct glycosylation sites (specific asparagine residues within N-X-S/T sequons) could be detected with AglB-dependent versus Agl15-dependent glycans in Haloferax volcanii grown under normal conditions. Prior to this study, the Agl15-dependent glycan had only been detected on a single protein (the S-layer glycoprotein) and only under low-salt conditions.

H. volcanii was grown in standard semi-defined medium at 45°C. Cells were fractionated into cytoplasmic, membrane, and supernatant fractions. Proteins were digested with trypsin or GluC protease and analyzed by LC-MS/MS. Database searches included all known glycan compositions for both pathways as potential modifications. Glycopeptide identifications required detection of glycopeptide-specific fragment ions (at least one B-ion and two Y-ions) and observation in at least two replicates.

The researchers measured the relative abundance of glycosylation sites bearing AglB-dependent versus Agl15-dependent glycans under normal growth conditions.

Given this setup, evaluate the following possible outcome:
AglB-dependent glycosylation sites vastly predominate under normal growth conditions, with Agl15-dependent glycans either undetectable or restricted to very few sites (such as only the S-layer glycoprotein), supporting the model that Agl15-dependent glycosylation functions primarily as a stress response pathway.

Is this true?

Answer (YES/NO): NO